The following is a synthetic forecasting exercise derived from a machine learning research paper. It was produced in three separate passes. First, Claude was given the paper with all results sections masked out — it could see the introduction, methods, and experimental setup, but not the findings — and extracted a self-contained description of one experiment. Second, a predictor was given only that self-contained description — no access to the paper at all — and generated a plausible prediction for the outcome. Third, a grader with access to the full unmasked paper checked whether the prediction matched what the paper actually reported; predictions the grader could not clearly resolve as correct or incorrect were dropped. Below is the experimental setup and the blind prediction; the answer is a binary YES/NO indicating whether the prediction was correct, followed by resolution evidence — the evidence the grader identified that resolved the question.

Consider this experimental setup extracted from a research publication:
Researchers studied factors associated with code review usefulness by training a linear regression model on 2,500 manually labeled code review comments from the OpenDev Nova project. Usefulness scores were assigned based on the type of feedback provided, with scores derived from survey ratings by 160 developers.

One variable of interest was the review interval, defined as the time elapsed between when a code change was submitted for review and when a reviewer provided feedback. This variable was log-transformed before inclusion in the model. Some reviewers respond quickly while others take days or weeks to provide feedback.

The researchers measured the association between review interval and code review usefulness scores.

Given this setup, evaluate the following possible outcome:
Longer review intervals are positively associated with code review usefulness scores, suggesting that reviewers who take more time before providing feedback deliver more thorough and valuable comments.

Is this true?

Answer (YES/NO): NO